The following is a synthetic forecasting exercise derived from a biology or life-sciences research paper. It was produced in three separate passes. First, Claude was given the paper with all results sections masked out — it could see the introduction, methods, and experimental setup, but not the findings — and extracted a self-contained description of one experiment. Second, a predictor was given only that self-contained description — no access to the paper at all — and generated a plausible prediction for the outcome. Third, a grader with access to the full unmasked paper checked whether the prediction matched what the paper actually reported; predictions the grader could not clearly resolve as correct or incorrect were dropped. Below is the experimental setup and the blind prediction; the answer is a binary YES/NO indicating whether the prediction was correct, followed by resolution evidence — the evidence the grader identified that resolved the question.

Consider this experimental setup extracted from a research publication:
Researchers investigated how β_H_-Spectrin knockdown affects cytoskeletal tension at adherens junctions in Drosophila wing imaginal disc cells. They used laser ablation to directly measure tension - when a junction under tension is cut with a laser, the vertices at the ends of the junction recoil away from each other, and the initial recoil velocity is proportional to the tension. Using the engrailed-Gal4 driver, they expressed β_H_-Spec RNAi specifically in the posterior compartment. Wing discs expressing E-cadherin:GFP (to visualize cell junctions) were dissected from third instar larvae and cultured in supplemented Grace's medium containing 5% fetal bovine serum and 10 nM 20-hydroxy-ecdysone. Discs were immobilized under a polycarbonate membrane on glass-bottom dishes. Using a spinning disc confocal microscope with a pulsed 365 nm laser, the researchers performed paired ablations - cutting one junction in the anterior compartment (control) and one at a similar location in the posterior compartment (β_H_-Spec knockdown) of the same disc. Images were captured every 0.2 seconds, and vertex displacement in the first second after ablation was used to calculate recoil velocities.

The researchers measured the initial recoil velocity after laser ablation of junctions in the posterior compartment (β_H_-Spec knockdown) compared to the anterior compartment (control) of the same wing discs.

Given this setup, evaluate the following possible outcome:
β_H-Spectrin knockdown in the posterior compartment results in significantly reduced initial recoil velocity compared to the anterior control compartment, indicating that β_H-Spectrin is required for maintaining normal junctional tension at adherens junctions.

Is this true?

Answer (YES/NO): NO